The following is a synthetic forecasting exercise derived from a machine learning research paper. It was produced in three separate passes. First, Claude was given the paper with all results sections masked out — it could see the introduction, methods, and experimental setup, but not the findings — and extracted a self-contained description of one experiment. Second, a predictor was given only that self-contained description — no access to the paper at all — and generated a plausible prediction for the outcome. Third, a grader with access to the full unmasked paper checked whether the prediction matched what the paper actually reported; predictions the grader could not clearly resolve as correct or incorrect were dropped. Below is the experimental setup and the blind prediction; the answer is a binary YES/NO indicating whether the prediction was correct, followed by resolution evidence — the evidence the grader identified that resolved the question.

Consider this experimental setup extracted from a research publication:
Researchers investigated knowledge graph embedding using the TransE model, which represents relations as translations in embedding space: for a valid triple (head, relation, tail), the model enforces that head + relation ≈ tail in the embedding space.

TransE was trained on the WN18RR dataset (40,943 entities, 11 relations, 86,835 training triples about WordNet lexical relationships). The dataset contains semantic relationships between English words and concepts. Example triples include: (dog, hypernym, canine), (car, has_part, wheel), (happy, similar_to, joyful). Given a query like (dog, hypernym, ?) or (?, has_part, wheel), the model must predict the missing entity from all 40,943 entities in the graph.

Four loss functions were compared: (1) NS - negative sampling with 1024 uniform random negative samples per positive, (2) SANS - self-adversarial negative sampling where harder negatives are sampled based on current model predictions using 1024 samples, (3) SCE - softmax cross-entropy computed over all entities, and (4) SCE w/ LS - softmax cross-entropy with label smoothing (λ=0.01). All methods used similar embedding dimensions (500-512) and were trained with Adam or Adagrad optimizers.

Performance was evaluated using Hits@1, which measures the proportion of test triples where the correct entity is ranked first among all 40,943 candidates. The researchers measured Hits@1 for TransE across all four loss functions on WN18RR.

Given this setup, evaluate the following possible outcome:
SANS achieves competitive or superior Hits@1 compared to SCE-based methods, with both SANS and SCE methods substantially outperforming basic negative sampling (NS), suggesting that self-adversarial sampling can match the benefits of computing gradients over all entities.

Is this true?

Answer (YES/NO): NO